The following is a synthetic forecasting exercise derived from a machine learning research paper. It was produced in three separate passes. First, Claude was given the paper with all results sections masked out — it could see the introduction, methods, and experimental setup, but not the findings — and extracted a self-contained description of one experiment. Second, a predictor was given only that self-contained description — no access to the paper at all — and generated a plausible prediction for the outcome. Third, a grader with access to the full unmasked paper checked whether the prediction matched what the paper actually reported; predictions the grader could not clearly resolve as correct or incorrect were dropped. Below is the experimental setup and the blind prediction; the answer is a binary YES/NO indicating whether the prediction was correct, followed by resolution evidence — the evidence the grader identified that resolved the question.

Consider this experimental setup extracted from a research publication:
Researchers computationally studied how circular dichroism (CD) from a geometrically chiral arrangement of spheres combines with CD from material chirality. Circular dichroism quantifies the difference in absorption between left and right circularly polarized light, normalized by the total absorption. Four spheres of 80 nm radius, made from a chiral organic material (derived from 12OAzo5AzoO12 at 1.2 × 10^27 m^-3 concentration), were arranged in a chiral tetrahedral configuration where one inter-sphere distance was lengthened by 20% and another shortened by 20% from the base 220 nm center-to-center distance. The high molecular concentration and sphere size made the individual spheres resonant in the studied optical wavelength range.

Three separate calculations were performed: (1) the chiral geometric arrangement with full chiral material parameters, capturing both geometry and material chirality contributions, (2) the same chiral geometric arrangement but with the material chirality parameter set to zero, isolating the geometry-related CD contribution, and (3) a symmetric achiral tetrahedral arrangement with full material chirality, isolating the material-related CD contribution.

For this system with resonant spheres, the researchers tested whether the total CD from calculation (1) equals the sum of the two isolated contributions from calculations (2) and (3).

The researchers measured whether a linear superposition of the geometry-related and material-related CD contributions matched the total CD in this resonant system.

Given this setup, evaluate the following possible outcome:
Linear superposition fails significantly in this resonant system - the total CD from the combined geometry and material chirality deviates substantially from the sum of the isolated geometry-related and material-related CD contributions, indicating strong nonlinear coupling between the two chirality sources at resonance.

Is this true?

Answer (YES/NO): NO